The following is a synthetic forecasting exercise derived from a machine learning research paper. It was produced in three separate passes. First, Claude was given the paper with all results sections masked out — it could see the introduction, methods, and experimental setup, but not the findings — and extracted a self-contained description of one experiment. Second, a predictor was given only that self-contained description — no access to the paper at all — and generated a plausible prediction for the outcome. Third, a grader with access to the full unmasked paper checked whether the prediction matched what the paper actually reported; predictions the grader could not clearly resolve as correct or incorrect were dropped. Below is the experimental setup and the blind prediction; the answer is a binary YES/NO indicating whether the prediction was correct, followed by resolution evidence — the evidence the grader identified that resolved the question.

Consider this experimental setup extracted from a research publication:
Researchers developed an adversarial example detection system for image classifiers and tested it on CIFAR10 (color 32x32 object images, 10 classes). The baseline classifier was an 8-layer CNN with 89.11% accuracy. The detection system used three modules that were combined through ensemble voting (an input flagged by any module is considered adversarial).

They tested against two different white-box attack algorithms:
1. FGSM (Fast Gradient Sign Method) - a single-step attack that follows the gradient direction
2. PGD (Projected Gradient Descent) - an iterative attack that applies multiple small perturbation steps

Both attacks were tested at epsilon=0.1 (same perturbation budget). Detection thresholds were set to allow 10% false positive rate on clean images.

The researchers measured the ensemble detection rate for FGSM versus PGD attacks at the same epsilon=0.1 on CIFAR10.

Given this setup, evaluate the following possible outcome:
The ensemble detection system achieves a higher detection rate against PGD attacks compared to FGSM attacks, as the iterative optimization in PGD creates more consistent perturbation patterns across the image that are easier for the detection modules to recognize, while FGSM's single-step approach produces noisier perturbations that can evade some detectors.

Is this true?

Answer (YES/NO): NO